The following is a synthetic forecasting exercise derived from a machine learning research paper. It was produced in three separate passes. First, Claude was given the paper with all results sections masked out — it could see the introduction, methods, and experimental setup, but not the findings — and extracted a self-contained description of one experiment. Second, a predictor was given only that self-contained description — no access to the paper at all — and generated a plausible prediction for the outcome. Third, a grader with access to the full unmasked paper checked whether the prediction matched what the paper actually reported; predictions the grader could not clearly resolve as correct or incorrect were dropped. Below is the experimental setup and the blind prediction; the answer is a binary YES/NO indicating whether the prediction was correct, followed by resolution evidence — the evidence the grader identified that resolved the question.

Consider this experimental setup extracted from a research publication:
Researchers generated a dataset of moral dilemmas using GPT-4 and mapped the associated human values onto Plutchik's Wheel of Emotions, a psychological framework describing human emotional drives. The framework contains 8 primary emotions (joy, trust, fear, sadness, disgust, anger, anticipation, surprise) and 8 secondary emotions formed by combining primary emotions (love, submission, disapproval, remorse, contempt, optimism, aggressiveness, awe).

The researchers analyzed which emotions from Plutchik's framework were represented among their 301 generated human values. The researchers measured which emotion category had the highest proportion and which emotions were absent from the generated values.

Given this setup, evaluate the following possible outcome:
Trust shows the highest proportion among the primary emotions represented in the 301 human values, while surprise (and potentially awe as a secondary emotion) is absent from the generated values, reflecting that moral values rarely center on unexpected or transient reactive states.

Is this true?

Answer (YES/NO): YES